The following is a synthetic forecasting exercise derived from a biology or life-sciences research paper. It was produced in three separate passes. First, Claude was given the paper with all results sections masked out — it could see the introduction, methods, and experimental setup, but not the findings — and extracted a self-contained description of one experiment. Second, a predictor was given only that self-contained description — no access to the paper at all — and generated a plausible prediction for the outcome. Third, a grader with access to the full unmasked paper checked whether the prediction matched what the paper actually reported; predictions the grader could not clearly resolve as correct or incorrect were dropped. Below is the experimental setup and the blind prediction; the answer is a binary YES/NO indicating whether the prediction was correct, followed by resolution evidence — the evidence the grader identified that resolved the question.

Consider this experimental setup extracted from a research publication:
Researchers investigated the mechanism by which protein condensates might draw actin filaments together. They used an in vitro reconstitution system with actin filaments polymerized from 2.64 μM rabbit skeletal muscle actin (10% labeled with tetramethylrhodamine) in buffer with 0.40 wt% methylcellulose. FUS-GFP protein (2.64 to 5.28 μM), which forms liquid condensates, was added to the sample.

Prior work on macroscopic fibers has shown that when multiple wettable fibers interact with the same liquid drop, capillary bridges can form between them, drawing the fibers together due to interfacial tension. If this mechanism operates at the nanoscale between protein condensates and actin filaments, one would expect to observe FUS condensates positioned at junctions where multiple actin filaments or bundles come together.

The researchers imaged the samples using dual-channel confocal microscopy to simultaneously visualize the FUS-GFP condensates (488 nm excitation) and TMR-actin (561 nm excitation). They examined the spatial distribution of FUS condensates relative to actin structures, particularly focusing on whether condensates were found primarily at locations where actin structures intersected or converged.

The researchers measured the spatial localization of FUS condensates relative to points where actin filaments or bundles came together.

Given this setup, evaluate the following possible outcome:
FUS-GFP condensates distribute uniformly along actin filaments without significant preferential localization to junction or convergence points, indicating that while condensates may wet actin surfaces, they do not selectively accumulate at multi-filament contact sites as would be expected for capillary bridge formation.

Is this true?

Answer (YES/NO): NO